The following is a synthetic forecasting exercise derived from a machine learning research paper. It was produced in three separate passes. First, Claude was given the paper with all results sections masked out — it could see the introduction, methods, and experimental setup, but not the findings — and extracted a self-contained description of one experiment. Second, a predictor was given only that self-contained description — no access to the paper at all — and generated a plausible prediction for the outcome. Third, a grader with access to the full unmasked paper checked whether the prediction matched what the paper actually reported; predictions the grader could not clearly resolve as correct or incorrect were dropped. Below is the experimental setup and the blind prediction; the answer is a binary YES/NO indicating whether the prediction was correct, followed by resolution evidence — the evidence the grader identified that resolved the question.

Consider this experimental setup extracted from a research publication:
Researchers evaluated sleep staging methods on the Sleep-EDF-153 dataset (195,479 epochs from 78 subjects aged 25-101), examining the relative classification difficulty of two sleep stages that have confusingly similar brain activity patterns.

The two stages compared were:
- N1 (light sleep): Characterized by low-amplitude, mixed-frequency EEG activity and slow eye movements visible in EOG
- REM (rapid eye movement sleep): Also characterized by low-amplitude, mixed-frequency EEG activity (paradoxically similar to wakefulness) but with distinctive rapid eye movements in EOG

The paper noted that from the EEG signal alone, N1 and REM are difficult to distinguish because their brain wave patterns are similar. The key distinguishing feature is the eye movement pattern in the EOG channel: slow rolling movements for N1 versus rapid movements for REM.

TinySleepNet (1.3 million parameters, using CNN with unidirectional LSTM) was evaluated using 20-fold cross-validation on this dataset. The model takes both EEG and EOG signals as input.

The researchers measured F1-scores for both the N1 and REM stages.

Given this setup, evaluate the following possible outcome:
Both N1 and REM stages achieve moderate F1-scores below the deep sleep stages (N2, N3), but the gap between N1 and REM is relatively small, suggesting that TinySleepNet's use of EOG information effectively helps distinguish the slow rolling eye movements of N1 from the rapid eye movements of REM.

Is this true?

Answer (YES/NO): NO